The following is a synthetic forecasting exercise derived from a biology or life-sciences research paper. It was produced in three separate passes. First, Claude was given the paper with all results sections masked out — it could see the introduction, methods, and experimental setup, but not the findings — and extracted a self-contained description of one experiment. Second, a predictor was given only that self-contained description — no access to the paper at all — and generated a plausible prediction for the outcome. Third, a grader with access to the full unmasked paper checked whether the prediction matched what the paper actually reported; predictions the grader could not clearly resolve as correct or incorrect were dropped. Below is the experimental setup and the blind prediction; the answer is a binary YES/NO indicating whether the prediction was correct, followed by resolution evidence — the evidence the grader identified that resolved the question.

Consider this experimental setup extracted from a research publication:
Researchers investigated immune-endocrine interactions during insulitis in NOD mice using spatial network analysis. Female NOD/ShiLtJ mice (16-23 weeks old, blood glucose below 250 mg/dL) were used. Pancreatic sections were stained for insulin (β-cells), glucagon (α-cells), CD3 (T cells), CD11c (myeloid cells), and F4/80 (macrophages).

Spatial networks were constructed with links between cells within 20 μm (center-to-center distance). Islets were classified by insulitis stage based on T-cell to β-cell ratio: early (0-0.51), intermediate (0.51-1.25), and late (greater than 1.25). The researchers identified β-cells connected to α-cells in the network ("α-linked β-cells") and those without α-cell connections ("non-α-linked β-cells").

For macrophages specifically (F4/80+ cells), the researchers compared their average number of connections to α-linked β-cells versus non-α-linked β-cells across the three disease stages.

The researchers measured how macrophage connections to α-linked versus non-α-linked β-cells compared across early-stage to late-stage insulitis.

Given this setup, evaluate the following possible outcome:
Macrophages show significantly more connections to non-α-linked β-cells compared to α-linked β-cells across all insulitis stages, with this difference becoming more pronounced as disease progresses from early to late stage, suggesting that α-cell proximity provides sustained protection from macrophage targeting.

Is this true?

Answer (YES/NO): NO